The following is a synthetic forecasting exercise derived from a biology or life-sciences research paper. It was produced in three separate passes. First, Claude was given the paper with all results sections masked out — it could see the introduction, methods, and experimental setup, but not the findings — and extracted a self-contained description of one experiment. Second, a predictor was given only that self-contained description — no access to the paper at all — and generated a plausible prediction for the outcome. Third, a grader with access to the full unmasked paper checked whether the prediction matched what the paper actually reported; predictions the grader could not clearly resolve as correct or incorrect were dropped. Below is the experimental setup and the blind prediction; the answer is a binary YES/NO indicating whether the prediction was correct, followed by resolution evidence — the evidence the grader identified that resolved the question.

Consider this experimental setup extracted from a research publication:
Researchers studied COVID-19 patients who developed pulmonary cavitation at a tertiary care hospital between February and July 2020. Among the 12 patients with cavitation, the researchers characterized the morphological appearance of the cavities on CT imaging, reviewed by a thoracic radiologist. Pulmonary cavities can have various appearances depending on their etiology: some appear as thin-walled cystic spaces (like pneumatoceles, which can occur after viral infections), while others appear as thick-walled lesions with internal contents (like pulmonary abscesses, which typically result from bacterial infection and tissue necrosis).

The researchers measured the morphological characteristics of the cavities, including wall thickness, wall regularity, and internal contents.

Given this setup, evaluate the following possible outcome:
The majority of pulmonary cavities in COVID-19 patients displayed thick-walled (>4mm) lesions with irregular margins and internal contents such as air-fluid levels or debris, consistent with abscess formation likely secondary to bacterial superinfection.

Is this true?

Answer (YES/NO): NO